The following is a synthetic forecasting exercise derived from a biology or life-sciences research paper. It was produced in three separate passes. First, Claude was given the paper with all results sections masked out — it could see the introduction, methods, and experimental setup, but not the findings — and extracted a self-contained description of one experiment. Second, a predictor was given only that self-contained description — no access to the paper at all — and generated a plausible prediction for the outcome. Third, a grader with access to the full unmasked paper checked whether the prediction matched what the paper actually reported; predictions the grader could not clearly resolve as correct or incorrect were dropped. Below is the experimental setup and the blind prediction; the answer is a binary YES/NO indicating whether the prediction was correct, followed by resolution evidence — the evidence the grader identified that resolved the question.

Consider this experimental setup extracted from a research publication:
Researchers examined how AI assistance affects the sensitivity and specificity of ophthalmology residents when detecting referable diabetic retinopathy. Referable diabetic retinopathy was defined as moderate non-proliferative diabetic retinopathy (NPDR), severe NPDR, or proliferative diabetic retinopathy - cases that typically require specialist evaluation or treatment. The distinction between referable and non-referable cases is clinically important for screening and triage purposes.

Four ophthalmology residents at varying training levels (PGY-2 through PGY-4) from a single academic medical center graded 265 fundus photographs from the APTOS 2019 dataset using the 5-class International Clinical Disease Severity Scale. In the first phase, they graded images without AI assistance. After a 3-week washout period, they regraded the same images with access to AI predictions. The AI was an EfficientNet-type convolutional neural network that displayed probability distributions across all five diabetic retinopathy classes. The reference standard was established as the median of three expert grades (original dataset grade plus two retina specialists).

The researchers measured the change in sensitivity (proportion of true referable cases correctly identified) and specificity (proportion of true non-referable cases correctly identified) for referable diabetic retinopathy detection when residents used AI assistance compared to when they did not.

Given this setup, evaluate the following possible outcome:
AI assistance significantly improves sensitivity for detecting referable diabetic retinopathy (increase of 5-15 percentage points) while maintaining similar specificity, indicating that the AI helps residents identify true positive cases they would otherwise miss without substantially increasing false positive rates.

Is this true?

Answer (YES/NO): NO